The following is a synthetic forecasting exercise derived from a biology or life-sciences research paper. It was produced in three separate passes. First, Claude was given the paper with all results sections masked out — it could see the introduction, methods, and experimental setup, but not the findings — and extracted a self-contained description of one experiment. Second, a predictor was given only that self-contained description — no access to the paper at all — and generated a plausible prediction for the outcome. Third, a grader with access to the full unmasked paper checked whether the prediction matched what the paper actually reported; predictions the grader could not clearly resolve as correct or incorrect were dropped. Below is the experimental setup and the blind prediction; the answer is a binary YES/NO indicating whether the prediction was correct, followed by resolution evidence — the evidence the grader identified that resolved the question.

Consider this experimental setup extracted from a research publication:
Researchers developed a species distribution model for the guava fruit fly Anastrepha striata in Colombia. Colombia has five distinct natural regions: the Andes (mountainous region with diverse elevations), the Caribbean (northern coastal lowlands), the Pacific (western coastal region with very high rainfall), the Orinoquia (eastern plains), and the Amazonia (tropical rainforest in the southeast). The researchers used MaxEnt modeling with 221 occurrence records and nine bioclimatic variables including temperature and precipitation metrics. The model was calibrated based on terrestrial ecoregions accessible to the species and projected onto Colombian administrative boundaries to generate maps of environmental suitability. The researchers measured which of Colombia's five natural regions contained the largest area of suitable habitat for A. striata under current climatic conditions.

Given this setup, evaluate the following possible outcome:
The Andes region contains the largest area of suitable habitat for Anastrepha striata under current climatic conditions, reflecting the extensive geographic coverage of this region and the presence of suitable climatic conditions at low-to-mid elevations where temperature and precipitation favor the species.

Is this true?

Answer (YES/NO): YES